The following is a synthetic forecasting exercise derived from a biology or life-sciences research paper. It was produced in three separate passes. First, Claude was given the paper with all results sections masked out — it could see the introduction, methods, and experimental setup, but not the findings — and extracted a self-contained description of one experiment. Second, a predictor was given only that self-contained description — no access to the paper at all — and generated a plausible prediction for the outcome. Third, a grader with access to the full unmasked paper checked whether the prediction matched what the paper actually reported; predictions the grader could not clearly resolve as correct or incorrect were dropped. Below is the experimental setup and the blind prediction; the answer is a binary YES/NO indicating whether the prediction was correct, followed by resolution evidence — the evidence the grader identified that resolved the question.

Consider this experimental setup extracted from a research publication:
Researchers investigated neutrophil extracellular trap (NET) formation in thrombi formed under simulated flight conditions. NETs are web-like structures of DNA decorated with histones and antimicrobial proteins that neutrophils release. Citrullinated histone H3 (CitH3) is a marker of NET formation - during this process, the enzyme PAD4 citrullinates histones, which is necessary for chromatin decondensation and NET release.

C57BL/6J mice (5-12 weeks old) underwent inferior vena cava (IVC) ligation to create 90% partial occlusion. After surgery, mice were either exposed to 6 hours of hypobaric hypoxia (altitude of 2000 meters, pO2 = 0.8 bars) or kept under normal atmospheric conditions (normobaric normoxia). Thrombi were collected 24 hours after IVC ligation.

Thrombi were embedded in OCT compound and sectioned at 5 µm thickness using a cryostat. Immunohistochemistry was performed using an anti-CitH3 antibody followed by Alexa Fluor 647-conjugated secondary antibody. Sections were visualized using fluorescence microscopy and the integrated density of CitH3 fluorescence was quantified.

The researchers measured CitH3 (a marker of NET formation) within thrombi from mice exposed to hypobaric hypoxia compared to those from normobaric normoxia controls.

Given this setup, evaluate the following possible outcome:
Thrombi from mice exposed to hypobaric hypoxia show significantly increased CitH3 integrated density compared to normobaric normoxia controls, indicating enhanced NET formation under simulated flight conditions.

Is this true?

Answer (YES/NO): NO